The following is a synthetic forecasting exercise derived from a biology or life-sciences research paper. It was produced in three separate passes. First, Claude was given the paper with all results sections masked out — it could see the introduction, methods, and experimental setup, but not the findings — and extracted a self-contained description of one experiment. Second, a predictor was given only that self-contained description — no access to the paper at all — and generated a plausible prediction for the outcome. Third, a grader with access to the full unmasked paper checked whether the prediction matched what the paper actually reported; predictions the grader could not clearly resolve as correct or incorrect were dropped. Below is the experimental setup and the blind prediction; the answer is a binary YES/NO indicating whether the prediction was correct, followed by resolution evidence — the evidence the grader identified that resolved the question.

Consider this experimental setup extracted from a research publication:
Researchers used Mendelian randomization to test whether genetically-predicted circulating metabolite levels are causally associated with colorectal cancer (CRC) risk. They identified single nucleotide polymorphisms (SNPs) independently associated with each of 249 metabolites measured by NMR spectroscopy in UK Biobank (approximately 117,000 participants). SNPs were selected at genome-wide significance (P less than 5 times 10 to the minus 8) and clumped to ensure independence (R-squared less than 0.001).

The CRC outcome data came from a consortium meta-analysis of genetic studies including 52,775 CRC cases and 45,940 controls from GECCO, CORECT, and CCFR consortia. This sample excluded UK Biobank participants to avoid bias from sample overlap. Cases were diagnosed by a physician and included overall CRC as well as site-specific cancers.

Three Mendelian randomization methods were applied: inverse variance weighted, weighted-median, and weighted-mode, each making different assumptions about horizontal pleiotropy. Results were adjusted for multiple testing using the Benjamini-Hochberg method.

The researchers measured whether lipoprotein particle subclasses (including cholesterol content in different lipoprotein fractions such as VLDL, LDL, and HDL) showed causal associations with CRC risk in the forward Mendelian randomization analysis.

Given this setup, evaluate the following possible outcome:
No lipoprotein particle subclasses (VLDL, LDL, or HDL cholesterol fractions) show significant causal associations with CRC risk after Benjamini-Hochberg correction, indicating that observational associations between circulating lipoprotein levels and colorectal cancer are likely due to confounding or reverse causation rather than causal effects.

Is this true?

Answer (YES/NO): YES